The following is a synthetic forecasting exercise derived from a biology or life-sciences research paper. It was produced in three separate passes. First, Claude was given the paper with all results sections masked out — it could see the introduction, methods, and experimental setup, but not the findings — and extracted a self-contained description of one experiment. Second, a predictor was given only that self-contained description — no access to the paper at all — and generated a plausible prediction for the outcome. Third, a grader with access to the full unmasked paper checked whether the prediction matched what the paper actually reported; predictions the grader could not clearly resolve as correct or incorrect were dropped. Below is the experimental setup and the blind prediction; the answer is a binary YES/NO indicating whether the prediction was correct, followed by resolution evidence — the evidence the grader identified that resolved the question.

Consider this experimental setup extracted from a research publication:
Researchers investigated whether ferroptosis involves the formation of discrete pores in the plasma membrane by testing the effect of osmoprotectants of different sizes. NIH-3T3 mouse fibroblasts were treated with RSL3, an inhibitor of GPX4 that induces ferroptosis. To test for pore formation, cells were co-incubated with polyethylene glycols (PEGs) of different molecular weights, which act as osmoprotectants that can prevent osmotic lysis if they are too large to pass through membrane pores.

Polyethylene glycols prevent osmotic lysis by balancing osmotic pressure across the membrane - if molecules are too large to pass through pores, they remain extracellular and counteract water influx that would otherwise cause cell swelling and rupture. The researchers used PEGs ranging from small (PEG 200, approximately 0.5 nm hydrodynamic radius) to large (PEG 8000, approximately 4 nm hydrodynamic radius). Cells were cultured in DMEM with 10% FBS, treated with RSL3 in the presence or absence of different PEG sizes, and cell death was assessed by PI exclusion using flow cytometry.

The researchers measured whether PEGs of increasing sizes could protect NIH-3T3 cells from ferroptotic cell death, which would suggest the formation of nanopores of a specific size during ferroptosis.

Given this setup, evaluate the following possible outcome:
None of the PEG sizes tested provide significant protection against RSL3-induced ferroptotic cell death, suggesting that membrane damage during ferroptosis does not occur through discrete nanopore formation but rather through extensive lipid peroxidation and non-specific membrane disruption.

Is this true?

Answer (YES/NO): NO